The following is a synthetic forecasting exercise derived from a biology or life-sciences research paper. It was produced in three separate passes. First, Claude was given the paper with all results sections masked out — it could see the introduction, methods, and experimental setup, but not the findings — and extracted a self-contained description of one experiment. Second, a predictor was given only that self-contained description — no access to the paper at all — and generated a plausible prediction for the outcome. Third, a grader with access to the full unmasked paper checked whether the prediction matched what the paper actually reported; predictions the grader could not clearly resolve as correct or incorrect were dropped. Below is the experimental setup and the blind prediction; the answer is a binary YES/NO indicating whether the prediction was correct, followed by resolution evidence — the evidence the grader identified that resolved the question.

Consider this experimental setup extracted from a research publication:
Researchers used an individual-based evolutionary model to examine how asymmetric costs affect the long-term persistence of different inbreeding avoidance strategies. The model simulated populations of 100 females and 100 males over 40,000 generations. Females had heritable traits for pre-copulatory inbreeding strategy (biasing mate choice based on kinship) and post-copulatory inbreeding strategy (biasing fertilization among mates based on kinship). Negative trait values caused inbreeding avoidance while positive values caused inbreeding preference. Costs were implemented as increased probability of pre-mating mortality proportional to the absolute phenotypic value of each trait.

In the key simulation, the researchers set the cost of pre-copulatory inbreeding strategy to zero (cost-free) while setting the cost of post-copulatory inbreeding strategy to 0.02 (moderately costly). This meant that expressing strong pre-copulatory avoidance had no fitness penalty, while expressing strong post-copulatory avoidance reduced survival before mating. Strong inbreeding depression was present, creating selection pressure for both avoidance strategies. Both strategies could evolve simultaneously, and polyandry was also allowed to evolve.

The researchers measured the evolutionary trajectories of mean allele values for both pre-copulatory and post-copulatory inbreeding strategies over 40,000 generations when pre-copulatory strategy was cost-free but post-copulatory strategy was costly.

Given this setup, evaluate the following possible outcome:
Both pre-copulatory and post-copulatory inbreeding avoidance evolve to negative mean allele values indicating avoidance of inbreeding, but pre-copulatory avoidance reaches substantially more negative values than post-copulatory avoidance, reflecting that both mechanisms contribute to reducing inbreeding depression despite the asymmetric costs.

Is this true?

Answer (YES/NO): NO